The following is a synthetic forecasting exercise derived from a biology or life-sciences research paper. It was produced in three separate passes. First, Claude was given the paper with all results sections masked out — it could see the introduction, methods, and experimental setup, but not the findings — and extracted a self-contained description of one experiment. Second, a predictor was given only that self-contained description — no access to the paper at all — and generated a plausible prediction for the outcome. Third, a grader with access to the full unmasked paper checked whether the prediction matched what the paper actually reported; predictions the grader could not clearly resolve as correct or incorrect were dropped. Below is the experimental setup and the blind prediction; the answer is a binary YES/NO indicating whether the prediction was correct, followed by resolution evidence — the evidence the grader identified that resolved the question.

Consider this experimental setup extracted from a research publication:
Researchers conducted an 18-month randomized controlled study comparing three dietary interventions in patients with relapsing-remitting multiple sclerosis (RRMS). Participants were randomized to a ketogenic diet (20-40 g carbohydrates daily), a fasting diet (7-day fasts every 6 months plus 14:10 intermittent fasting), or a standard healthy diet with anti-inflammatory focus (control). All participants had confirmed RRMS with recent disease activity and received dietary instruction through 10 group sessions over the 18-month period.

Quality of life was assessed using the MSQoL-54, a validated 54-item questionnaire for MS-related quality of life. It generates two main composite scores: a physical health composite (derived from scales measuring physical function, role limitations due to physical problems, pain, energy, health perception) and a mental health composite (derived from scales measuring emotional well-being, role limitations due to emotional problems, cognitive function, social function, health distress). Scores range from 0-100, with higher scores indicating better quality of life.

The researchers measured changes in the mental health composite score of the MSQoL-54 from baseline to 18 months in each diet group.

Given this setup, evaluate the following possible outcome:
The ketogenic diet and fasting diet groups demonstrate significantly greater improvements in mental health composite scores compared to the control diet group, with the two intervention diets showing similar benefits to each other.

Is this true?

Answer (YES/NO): NO